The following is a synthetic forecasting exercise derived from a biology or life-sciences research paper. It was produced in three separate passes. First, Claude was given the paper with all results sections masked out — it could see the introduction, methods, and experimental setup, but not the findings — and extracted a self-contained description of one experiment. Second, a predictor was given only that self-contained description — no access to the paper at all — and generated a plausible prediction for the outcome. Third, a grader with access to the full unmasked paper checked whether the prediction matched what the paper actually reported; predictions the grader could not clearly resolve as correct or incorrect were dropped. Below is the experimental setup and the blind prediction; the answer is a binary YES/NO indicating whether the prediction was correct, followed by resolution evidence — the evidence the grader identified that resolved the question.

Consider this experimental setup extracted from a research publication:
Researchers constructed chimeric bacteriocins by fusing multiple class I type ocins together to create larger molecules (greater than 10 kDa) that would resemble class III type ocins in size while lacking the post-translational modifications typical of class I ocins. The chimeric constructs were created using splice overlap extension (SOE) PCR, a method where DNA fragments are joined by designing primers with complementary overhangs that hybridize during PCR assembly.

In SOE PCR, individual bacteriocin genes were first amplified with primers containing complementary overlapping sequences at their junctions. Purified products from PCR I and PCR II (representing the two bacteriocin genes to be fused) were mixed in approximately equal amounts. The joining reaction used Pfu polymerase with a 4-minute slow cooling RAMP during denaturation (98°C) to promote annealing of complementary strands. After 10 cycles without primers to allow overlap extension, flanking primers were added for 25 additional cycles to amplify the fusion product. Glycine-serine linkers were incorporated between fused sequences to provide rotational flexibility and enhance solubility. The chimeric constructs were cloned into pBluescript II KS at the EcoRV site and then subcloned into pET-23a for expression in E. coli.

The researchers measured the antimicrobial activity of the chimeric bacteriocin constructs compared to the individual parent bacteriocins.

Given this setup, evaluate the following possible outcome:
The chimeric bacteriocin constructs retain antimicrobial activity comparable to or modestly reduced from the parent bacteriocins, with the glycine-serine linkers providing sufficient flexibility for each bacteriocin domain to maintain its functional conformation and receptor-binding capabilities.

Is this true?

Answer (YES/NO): NO